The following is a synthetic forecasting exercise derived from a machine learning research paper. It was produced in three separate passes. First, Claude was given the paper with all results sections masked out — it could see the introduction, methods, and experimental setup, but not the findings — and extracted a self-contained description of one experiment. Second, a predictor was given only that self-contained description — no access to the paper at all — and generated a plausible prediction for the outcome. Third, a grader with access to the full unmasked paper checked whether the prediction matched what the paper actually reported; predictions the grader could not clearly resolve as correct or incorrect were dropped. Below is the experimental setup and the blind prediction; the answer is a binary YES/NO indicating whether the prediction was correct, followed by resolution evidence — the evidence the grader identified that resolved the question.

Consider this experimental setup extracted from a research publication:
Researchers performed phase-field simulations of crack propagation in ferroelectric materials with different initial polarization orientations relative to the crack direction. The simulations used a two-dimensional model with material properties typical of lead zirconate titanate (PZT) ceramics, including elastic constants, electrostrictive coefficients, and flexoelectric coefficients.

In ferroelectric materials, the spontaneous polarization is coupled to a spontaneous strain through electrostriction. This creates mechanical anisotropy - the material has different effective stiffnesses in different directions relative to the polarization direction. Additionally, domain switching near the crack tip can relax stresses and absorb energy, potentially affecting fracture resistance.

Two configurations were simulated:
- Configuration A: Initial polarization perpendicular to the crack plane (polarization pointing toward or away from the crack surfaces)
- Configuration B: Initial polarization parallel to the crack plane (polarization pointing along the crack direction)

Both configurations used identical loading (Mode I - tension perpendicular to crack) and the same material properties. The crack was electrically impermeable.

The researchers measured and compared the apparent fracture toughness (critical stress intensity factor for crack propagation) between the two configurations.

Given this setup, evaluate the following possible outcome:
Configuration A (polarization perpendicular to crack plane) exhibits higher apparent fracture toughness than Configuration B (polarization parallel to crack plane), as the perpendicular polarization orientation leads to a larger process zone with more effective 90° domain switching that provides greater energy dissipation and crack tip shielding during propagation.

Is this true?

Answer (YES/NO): YES